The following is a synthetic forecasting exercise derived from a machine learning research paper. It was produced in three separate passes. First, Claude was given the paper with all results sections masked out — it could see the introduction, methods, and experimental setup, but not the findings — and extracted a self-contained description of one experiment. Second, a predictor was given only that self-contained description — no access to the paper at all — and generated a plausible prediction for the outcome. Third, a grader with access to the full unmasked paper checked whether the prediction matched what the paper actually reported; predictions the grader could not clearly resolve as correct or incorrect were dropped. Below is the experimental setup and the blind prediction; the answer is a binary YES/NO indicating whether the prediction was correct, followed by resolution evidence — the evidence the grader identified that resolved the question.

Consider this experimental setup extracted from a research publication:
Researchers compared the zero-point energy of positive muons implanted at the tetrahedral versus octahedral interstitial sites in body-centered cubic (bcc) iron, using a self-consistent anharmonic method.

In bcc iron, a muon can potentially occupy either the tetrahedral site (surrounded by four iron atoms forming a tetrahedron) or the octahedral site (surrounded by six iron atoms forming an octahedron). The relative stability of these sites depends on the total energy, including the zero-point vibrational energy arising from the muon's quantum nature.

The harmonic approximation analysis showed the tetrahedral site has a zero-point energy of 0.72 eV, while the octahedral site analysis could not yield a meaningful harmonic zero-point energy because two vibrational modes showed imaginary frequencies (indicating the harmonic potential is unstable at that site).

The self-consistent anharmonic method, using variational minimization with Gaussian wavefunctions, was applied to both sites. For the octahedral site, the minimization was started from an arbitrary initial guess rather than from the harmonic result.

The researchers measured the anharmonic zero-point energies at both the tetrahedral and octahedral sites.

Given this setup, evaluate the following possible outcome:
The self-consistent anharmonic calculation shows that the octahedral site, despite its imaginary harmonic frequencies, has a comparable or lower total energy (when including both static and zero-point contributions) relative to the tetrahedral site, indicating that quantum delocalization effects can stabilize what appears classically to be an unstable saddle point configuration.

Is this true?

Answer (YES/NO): YES